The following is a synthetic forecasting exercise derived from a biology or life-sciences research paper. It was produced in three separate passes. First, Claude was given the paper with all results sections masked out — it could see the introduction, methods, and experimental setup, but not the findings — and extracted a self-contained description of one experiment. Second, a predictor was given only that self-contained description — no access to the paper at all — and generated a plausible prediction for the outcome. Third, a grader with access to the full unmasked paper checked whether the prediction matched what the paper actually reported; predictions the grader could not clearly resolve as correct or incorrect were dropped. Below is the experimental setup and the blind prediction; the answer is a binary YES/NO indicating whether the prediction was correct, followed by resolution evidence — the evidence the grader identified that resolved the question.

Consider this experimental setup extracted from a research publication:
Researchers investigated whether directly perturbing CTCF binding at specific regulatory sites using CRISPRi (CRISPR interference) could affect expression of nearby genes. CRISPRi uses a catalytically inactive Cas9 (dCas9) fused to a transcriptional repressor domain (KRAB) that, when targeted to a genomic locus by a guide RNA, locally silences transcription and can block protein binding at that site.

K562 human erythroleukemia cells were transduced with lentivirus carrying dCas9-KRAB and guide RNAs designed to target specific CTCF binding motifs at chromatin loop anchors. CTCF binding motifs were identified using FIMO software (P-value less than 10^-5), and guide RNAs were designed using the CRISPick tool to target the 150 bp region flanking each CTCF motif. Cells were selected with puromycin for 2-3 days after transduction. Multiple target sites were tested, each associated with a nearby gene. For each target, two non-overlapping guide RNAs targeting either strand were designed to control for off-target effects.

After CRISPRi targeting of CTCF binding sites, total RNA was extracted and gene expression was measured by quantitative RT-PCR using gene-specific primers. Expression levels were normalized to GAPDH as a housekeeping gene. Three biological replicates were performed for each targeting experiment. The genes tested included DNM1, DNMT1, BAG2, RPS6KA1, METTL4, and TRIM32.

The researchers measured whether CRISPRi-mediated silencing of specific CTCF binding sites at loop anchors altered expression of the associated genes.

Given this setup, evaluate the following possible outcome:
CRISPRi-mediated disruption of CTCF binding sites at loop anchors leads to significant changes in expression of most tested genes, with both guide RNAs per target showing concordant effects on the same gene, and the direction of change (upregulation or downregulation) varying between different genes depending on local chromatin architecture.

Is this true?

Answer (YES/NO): NO